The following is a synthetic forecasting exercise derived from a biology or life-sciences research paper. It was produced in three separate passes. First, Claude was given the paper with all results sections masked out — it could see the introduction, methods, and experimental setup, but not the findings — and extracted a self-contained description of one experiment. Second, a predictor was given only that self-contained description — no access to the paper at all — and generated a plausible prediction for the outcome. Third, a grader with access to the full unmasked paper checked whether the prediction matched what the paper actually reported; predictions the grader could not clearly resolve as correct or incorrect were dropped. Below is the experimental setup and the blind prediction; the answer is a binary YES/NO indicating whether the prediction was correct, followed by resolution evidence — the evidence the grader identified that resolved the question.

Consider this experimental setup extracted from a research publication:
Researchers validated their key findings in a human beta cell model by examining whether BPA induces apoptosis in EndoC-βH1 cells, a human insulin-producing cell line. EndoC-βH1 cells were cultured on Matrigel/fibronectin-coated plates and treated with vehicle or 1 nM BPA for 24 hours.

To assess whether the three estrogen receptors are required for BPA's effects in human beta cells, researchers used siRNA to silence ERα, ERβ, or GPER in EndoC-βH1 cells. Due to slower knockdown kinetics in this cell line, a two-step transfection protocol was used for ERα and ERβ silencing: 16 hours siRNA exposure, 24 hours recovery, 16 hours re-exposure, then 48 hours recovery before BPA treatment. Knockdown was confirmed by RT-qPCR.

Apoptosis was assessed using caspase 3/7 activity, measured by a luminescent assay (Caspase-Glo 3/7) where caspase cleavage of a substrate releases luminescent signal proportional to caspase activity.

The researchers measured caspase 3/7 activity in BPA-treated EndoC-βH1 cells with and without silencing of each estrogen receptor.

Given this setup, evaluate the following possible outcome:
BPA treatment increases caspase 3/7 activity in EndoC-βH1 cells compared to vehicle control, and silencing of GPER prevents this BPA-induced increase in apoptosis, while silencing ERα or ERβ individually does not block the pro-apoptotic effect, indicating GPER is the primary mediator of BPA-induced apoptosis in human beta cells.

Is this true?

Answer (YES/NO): NO